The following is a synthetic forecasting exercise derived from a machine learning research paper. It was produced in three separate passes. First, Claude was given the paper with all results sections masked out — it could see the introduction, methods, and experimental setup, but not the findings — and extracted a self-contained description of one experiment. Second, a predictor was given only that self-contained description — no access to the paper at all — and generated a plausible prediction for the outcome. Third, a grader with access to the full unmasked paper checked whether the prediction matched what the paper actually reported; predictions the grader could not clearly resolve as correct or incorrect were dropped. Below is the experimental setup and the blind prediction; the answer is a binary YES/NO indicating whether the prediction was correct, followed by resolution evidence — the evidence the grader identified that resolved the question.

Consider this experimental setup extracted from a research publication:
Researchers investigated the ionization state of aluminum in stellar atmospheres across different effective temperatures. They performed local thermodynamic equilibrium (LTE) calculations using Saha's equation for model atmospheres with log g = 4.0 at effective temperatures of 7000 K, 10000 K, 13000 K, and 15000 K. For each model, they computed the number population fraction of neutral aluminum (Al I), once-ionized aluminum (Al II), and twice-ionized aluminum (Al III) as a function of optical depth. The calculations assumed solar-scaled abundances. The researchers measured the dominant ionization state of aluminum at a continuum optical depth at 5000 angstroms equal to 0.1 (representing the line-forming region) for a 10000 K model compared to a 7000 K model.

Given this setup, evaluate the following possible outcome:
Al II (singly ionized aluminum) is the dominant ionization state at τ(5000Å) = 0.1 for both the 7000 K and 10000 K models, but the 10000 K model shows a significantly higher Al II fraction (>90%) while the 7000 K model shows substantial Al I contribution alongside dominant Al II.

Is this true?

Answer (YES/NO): NO